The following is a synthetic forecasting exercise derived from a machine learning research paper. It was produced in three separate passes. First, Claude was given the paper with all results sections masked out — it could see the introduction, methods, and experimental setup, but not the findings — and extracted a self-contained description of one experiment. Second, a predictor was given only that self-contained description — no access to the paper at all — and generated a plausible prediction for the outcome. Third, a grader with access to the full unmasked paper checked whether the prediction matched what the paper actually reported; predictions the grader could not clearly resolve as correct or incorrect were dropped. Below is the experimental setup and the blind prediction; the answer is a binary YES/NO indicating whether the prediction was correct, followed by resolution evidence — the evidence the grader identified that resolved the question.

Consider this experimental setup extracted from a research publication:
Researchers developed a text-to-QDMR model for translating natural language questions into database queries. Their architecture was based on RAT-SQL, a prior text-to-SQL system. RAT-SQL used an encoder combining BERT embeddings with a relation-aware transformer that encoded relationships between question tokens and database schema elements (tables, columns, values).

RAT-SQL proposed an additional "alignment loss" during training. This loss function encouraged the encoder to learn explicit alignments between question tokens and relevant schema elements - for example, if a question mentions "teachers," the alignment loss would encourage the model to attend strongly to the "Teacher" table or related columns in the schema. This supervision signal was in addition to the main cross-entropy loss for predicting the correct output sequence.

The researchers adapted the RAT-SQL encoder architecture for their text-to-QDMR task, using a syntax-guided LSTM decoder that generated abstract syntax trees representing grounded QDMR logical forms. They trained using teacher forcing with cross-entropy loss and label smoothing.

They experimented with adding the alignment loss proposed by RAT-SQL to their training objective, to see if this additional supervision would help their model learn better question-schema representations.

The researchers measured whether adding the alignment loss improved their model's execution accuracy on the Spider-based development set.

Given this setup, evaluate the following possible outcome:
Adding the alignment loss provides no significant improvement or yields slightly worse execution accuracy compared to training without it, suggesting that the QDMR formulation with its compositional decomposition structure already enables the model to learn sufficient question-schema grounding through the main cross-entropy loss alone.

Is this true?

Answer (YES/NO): YES